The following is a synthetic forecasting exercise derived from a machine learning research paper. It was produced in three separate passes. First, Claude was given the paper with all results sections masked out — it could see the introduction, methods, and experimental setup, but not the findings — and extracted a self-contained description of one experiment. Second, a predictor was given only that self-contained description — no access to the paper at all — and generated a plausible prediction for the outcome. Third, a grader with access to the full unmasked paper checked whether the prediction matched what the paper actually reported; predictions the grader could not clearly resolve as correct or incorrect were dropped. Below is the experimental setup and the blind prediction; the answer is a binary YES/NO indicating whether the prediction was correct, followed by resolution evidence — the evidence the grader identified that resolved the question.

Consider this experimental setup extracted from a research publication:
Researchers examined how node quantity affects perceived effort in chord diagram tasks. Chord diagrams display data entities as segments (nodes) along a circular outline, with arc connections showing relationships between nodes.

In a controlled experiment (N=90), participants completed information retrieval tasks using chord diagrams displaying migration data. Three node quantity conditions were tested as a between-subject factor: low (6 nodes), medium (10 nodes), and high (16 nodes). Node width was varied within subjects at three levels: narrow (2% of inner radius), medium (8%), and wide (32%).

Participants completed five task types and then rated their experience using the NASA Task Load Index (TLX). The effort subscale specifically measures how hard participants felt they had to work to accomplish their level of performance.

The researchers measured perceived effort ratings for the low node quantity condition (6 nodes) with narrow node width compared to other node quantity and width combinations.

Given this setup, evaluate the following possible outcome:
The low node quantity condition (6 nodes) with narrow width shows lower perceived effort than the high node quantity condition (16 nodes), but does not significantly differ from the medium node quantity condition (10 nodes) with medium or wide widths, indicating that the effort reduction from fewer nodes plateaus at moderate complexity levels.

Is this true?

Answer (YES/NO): NO